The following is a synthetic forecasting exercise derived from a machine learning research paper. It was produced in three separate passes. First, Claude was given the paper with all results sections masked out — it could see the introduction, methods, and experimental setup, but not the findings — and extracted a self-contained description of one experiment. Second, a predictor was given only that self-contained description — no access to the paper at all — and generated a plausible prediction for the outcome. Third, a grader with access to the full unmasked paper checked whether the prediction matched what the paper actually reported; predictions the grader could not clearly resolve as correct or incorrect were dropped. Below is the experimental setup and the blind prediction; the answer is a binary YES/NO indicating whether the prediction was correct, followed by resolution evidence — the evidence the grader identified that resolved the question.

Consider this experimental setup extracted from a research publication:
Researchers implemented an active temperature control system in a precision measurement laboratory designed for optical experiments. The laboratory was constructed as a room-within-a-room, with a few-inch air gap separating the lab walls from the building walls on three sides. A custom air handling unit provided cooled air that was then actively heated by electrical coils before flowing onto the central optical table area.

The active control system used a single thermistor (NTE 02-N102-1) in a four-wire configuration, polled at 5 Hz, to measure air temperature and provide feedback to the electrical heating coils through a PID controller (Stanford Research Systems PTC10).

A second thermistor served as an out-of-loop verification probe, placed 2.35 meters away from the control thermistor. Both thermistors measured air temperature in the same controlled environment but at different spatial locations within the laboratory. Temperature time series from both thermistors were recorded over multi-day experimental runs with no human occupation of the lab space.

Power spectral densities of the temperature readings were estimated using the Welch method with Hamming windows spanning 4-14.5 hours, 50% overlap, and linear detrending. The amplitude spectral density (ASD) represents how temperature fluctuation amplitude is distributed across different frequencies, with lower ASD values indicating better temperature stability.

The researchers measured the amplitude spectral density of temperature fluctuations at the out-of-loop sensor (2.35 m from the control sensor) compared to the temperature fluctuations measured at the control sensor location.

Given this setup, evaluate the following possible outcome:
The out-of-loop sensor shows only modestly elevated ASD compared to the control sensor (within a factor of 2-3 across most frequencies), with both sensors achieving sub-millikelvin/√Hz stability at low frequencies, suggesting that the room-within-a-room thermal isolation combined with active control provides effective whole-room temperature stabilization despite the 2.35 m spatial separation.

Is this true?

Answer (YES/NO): NO